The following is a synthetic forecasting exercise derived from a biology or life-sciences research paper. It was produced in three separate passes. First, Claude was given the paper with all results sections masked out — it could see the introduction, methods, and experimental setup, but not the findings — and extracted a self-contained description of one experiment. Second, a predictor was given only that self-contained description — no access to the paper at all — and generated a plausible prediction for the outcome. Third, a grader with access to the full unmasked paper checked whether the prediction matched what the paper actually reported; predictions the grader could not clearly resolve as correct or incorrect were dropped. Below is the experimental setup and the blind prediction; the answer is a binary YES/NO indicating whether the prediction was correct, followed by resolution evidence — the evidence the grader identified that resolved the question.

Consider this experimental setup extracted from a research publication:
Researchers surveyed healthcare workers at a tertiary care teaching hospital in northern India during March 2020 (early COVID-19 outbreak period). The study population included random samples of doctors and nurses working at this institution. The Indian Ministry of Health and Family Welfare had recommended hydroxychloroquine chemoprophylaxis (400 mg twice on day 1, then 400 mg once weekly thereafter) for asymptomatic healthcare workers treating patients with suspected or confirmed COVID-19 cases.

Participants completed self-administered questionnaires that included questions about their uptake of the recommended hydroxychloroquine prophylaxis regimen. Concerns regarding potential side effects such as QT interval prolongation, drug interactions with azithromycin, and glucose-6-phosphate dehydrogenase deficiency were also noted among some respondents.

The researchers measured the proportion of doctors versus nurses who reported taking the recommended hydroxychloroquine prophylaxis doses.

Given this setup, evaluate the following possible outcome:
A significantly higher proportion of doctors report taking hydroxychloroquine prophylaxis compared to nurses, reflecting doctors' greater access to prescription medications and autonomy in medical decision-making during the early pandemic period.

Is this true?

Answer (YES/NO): YES